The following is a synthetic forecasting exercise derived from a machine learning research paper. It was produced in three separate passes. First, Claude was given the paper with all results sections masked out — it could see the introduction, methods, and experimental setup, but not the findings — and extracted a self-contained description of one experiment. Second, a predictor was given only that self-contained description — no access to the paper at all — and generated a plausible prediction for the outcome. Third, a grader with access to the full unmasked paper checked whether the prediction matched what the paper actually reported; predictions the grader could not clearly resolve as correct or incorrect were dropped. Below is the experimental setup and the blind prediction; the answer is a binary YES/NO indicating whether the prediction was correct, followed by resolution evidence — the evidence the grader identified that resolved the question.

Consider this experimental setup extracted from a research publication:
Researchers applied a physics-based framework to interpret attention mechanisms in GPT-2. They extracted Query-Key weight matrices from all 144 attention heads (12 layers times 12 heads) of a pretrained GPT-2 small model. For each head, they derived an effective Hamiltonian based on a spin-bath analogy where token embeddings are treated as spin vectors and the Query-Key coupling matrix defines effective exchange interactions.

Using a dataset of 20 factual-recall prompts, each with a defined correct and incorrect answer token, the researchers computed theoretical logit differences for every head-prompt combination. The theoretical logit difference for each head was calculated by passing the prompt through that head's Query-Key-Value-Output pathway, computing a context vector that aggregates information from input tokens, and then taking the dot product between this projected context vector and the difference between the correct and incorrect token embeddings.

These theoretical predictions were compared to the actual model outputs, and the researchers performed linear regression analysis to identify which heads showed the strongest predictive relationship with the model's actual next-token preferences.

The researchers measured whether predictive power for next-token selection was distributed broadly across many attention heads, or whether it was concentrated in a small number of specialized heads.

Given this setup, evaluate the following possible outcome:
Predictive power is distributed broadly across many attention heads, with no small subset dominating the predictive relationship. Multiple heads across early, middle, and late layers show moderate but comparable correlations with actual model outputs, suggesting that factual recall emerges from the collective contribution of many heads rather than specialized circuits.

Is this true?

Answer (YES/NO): NO